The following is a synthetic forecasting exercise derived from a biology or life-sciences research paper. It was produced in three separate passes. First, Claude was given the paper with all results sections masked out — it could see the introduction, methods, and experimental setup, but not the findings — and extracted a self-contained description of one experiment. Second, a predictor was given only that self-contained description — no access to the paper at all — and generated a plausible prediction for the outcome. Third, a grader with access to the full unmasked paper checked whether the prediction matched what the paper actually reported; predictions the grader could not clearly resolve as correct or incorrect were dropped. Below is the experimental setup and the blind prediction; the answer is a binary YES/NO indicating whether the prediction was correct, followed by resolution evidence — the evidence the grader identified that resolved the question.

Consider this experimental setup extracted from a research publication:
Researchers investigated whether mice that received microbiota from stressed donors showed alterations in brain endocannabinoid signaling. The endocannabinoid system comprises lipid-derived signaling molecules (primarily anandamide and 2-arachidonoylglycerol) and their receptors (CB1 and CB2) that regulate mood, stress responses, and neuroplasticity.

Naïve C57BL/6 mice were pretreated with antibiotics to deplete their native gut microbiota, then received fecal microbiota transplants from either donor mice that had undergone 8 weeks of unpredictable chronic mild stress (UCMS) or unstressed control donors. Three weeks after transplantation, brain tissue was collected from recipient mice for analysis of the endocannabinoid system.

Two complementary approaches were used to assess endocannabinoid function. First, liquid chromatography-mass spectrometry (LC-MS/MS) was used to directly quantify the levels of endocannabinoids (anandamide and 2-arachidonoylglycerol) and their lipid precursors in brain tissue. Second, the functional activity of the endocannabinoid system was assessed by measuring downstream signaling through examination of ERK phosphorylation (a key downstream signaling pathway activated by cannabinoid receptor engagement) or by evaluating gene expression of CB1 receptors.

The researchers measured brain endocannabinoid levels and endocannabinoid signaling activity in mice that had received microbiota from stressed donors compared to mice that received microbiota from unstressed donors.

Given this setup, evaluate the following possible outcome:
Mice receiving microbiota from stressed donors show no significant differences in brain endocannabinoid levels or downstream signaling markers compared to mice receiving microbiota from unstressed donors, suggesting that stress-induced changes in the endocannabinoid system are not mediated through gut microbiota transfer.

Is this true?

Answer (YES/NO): NO